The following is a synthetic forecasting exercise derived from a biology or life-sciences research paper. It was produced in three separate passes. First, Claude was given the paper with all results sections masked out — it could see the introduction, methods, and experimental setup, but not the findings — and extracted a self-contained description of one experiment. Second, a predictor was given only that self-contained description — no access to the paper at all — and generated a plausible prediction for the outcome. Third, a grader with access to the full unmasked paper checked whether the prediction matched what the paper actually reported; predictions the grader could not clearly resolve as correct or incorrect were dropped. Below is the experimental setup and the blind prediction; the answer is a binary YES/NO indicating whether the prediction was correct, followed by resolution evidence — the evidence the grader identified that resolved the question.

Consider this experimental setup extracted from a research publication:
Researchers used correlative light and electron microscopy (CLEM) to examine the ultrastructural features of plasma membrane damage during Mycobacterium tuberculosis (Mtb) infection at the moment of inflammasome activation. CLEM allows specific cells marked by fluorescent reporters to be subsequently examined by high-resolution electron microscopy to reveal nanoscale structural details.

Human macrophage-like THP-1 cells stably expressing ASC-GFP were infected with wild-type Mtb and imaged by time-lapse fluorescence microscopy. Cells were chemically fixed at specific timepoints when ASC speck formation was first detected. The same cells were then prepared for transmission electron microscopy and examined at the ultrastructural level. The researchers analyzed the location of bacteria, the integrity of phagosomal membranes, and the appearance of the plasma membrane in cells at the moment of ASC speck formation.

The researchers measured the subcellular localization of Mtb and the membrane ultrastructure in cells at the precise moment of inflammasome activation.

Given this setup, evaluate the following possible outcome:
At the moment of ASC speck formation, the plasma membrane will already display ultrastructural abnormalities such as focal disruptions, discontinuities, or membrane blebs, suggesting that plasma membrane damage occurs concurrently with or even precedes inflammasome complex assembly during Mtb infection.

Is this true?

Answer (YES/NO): NO